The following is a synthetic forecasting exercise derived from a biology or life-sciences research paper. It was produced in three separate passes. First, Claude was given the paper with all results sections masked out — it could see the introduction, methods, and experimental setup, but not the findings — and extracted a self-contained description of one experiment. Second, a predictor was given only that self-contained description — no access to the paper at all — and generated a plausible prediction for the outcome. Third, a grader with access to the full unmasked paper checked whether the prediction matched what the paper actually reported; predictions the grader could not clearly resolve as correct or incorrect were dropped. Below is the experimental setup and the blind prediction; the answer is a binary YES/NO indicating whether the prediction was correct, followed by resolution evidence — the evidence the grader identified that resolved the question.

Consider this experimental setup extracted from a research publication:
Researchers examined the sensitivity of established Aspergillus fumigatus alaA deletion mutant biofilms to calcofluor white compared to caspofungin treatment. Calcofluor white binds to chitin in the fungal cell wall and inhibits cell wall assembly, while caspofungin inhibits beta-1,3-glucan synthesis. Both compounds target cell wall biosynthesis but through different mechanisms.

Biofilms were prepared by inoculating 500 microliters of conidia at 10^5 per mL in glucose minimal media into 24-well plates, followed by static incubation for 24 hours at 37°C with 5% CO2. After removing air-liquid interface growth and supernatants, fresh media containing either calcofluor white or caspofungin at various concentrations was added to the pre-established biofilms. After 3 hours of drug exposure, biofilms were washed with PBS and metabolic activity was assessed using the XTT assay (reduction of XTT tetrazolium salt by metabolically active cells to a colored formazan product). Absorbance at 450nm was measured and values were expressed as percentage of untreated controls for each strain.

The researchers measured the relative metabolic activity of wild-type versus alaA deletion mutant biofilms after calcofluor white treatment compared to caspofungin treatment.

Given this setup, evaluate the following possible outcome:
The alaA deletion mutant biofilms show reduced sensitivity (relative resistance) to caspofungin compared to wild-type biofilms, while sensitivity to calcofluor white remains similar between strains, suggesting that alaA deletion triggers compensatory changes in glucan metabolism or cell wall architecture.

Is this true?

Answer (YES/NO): NO